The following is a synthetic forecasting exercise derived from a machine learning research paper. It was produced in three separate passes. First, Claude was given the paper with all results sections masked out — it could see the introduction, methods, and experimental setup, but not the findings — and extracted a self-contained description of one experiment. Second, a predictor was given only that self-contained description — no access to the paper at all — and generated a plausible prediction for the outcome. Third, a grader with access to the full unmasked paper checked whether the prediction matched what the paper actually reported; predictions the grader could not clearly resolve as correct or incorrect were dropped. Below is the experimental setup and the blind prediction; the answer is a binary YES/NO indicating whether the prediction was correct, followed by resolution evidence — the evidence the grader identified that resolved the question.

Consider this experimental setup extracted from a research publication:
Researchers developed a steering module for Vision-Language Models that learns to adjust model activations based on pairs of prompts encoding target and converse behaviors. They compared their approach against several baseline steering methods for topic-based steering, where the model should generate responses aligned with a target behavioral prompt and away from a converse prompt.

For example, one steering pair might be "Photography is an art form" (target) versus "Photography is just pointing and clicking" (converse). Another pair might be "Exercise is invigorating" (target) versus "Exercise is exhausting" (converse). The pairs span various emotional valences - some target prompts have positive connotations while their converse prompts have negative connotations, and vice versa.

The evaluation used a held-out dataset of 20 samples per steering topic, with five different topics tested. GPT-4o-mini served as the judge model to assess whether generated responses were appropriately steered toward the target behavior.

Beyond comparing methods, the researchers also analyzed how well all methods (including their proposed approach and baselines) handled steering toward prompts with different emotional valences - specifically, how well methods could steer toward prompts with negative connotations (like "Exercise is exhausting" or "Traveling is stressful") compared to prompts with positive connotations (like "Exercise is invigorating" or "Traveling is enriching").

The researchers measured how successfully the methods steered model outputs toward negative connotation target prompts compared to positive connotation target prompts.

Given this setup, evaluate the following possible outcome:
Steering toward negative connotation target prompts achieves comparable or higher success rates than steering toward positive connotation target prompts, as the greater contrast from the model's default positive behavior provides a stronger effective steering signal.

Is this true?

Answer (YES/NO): NO